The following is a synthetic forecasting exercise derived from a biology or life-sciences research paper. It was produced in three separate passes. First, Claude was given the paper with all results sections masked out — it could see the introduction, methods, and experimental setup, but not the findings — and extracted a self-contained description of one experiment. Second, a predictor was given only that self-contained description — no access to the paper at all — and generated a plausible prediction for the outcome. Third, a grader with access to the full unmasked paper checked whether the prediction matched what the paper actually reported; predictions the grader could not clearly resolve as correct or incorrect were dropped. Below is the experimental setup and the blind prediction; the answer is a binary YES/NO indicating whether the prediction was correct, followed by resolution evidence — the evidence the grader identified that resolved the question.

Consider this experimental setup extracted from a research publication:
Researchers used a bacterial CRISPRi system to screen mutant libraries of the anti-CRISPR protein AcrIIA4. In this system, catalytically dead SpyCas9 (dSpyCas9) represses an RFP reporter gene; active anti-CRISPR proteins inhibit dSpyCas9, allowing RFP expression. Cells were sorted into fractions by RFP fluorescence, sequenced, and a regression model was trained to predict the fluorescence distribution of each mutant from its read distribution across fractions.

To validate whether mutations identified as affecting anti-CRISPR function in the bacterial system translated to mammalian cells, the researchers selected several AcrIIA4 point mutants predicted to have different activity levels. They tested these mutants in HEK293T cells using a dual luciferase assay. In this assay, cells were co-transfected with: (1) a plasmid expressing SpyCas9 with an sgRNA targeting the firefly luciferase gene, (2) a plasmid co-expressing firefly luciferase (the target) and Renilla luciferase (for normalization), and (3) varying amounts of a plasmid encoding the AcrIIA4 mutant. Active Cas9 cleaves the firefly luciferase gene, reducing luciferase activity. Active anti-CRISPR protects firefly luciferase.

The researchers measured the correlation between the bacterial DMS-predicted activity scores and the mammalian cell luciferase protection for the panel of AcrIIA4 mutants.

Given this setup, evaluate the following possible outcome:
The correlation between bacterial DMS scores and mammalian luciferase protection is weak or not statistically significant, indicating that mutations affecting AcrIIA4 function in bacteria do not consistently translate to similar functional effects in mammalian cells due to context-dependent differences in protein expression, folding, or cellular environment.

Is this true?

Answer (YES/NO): NO